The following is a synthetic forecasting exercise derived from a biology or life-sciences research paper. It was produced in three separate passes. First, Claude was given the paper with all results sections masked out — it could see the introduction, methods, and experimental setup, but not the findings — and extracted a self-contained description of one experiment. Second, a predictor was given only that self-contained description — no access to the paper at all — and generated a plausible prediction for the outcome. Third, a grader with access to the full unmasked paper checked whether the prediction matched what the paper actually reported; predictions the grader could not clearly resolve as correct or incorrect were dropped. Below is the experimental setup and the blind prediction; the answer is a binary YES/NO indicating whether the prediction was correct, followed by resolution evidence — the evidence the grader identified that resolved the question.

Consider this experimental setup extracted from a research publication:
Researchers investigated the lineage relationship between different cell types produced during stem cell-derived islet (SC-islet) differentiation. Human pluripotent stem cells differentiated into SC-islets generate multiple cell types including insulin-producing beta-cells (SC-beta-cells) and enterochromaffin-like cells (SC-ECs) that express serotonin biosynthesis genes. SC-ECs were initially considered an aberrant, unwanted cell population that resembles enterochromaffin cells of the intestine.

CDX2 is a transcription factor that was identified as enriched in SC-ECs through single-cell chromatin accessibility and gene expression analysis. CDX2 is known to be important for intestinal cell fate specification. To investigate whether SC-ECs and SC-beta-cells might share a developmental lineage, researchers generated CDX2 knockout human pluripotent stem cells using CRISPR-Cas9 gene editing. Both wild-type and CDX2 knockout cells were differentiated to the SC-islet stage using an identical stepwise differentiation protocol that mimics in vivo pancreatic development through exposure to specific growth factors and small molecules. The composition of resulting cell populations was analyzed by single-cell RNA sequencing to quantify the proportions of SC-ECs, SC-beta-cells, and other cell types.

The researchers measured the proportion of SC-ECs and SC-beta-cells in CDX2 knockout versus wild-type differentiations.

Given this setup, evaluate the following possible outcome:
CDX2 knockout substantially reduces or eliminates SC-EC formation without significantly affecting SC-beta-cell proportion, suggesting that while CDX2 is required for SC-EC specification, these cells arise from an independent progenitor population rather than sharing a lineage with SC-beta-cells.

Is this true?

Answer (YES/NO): NO